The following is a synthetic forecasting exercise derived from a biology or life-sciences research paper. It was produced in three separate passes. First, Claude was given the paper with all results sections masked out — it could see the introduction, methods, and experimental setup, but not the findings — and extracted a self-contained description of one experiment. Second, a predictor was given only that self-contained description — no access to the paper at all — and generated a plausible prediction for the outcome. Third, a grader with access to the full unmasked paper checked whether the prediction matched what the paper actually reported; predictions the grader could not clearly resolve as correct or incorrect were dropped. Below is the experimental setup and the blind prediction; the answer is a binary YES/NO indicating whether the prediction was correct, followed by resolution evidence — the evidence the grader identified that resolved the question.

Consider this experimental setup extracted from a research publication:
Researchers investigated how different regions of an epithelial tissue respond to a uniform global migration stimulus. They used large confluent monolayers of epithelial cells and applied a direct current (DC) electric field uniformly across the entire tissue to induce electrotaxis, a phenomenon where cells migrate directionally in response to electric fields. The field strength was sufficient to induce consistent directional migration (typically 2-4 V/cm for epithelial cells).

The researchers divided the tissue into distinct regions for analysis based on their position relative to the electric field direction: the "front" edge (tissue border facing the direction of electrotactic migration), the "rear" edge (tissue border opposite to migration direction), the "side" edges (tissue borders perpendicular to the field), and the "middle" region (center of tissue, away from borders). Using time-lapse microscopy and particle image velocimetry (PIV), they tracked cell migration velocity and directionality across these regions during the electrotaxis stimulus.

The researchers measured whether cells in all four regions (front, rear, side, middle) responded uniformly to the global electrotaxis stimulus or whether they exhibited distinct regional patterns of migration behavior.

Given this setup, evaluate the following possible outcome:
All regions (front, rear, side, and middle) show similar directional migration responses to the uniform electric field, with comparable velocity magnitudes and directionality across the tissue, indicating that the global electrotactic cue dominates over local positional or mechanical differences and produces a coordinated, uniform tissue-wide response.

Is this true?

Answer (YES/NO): NO